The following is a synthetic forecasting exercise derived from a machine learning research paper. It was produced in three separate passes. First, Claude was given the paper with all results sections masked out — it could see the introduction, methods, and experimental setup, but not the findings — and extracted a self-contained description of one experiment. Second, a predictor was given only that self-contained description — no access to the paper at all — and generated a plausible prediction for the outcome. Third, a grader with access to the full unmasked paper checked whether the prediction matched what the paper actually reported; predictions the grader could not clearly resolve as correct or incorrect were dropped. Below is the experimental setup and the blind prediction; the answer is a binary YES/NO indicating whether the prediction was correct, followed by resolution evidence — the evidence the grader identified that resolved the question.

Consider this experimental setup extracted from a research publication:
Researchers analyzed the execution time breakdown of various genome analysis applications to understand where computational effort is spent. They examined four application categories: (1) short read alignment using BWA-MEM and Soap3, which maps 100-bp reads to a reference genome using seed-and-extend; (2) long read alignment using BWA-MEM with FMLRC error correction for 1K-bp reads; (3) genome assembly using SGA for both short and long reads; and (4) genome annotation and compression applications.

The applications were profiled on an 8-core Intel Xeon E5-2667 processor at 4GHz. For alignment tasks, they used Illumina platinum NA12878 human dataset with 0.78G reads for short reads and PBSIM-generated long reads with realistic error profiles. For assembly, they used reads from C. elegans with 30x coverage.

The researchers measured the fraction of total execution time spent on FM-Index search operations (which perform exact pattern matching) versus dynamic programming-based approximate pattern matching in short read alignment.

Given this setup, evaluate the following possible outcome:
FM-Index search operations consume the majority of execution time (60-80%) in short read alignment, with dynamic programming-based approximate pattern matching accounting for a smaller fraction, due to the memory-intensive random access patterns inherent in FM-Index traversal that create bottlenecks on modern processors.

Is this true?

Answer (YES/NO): YES